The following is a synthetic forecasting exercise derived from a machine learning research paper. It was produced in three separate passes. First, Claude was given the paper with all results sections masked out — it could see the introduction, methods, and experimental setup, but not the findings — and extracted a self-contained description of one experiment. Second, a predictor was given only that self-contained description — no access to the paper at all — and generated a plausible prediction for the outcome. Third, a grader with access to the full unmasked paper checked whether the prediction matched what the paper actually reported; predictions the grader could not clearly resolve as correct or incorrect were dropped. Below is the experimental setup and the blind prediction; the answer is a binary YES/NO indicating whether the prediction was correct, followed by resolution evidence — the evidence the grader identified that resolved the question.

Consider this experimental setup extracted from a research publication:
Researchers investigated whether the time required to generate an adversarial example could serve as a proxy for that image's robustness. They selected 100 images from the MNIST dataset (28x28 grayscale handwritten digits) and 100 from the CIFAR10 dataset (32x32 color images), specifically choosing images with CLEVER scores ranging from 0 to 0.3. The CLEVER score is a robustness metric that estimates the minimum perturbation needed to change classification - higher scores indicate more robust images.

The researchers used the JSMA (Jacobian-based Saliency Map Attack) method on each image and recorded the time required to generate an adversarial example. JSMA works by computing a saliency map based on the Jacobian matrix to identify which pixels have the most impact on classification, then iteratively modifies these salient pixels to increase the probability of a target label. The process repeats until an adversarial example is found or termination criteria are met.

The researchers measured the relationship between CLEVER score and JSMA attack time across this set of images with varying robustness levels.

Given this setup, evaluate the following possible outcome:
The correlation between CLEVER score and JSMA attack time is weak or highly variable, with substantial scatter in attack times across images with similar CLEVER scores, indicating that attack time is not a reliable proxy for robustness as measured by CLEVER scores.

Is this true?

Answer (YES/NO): NO